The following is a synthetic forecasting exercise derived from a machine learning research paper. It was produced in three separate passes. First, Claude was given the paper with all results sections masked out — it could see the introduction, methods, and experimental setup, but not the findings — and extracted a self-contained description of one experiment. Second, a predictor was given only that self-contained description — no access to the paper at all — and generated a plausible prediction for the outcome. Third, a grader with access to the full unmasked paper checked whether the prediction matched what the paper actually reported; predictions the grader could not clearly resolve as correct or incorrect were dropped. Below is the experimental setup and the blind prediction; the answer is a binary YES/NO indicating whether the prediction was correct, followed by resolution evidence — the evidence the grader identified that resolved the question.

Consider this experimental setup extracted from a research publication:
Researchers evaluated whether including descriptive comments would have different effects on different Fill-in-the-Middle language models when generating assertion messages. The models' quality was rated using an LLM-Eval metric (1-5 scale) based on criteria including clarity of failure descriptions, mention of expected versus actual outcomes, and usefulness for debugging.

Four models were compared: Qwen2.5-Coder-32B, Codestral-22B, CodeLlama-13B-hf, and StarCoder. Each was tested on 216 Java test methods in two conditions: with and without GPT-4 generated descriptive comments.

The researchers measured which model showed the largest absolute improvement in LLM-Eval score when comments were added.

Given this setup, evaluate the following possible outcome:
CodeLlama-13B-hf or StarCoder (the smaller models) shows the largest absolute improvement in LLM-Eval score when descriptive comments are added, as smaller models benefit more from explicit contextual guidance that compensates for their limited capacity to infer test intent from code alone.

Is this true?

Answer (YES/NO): YES